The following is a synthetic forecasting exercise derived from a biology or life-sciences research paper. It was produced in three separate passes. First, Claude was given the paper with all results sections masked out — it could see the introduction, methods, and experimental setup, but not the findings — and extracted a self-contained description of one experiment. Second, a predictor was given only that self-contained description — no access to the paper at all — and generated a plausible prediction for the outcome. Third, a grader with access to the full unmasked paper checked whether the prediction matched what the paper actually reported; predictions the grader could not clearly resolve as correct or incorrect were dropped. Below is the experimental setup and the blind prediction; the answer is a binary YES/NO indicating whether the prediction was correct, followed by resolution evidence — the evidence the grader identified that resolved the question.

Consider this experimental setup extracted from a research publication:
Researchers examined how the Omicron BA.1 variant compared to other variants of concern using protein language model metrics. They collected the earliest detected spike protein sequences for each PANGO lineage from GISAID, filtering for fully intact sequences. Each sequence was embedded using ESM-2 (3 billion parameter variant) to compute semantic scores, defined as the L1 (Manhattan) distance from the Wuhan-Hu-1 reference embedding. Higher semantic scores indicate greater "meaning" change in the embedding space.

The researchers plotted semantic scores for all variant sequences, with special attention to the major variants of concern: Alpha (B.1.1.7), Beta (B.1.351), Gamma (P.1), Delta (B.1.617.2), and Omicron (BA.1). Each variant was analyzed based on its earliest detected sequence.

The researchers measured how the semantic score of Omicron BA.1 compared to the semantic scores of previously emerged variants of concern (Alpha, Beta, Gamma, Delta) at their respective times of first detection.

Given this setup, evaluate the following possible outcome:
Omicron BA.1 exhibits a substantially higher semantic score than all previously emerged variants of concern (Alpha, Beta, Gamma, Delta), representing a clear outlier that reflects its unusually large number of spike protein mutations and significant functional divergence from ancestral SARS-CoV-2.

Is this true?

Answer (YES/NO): NO